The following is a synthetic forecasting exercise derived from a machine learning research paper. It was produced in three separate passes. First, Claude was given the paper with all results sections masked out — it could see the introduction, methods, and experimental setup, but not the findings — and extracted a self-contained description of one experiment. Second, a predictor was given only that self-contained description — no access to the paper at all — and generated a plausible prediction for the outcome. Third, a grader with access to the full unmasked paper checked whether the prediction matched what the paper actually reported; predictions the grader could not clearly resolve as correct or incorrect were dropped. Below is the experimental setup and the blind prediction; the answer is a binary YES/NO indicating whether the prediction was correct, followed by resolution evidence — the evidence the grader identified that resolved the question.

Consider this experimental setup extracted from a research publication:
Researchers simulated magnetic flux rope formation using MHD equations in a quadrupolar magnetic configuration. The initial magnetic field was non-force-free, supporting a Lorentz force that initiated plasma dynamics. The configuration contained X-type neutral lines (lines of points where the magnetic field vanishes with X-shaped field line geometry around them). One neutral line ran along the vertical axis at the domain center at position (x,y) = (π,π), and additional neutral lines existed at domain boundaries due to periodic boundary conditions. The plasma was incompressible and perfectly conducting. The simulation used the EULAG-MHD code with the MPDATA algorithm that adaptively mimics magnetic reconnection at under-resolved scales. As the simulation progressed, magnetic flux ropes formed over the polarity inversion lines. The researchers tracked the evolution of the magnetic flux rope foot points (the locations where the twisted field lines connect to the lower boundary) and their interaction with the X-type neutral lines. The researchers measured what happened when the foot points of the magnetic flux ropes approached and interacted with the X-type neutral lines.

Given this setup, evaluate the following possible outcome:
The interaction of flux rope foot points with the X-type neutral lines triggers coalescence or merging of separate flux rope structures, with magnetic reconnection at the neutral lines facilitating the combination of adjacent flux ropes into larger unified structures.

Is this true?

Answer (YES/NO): NO